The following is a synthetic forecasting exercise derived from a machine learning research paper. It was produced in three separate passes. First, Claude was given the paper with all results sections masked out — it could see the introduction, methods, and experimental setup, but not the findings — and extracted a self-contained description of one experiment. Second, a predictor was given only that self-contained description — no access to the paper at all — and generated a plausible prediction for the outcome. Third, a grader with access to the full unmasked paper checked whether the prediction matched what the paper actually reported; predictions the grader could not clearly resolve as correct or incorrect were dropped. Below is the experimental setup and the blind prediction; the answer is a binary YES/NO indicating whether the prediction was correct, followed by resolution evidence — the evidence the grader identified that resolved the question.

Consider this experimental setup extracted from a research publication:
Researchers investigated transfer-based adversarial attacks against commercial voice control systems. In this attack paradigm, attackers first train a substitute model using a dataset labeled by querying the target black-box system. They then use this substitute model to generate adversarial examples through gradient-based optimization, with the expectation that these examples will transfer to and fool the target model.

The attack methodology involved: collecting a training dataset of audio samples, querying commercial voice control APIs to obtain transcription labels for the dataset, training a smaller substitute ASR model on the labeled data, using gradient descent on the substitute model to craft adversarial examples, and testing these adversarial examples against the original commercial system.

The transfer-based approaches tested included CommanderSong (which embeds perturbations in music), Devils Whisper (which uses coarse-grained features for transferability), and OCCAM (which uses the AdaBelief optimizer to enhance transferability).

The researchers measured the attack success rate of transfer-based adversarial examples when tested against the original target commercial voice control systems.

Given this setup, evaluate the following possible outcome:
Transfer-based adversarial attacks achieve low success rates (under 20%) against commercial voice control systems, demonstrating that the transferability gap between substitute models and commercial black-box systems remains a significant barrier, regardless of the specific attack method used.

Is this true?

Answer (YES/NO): NO